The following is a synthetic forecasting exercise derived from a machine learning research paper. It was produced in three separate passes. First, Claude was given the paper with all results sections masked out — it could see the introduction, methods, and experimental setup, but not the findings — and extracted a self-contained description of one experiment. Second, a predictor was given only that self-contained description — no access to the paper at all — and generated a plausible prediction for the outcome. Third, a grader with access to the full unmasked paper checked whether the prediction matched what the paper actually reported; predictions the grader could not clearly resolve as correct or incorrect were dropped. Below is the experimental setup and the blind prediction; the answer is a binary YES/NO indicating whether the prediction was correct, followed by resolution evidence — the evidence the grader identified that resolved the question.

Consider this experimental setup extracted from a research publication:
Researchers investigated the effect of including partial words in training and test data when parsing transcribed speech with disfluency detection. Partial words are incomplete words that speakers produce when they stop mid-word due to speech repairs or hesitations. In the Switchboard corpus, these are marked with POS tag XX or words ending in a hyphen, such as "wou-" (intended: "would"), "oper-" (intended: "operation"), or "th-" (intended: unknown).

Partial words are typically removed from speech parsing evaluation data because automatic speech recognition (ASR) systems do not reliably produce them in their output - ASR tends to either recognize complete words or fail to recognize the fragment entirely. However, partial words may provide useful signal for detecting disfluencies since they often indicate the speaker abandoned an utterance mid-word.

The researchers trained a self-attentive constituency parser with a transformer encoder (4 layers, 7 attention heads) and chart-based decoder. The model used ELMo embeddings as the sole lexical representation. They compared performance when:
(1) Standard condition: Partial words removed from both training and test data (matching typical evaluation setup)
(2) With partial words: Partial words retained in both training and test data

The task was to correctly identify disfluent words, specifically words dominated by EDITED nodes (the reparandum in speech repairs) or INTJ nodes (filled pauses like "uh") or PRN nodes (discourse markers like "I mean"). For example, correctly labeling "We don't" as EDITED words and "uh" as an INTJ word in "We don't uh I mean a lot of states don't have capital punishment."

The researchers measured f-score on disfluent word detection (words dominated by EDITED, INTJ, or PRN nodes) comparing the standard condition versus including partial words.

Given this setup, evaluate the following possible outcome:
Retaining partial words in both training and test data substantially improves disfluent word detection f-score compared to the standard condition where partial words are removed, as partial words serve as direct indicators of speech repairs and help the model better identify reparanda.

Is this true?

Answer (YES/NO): NO